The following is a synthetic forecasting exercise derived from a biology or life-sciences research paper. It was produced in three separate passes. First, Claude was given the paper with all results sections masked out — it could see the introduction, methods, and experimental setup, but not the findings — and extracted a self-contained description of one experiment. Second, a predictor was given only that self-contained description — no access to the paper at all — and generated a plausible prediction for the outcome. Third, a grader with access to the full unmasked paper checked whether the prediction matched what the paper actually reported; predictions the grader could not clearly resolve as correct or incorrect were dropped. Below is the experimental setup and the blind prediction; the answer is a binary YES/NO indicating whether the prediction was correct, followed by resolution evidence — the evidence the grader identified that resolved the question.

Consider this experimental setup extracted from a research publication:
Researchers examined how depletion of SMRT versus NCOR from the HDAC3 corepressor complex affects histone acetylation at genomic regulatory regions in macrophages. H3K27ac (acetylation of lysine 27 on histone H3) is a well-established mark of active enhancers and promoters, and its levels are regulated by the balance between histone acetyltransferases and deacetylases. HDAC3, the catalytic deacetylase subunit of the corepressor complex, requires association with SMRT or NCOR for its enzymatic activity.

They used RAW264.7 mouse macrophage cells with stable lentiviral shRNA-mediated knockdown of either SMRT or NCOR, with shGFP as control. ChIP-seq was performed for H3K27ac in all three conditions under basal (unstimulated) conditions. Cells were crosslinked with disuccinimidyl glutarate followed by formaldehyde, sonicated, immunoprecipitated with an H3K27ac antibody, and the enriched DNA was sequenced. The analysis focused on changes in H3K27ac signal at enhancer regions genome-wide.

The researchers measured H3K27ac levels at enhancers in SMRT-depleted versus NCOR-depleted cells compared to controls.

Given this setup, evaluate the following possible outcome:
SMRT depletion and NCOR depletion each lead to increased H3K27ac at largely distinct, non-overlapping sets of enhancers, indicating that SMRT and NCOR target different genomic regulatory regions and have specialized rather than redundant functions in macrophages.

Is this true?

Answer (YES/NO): YES